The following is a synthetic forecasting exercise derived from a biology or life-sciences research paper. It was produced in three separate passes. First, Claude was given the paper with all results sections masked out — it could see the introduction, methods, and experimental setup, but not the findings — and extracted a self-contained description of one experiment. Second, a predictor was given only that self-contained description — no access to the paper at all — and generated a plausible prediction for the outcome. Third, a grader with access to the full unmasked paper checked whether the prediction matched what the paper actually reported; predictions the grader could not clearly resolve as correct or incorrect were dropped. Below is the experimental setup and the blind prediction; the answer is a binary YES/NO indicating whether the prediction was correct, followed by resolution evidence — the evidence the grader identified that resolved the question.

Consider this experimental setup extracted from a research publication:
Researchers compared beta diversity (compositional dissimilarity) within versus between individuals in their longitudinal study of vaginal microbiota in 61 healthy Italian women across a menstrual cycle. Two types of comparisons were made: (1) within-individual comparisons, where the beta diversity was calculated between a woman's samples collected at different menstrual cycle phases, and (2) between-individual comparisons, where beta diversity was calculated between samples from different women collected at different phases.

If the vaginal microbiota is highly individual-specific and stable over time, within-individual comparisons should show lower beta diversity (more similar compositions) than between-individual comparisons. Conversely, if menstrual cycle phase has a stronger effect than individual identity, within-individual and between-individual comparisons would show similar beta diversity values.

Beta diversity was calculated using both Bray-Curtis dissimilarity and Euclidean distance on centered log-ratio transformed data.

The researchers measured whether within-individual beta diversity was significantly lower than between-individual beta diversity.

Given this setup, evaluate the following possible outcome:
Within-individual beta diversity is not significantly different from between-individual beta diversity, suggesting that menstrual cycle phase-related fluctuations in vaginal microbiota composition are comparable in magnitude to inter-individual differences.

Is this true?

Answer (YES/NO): NO